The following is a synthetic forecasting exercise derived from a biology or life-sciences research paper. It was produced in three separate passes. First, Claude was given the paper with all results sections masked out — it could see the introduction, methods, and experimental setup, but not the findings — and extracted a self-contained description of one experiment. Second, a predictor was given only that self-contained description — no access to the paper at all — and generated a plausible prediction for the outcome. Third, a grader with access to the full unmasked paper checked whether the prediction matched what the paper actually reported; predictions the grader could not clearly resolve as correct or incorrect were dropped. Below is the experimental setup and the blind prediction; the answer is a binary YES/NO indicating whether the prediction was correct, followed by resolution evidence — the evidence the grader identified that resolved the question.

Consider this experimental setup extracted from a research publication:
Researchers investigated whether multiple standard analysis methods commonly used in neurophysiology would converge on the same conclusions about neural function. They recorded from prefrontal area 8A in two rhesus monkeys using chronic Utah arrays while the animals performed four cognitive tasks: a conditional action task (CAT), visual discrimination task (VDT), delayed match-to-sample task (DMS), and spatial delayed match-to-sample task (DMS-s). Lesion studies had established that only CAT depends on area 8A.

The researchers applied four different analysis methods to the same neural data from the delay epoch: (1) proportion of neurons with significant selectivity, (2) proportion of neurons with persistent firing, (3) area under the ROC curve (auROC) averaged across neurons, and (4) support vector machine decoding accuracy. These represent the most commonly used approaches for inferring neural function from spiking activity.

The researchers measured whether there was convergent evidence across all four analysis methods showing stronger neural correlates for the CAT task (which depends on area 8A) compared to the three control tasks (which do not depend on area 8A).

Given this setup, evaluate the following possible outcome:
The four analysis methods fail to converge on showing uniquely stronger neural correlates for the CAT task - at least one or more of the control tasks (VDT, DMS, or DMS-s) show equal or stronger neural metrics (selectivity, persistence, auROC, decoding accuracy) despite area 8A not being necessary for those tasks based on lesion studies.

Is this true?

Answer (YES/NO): YES